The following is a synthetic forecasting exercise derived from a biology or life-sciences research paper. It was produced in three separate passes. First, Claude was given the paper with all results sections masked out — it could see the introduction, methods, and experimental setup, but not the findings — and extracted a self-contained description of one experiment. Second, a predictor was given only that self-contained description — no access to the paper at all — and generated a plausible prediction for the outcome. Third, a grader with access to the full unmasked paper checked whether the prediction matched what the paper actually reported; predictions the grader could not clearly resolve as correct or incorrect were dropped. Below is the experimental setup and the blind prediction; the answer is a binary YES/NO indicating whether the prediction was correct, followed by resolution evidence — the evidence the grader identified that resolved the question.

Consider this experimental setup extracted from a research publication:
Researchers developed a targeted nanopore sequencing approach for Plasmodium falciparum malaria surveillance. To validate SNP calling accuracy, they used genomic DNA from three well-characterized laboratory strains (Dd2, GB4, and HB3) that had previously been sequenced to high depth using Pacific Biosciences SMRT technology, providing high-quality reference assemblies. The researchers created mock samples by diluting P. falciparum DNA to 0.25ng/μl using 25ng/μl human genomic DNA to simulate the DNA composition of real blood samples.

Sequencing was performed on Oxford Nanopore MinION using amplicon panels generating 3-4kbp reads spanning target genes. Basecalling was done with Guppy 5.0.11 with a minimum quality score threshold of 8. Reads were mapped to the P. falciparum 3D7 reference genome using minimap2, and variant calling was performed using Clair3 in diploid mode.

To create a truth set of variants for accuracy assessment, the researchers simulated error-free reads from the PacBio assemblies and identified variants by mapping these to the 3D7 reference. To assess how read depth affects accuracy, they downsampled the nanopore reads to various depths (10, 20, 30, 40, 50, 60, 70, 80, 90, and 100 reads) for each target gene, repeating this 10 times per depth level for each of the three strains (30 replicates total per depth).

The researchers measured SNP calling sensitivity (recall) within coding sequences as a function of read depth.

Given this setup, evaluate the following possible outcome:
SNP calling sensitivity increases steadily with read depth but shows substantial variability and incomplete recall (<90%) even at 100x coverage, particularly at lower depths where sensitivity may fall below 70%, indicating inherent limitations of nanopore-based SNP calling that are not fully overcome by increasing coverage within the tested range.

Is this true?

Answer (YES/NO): NO